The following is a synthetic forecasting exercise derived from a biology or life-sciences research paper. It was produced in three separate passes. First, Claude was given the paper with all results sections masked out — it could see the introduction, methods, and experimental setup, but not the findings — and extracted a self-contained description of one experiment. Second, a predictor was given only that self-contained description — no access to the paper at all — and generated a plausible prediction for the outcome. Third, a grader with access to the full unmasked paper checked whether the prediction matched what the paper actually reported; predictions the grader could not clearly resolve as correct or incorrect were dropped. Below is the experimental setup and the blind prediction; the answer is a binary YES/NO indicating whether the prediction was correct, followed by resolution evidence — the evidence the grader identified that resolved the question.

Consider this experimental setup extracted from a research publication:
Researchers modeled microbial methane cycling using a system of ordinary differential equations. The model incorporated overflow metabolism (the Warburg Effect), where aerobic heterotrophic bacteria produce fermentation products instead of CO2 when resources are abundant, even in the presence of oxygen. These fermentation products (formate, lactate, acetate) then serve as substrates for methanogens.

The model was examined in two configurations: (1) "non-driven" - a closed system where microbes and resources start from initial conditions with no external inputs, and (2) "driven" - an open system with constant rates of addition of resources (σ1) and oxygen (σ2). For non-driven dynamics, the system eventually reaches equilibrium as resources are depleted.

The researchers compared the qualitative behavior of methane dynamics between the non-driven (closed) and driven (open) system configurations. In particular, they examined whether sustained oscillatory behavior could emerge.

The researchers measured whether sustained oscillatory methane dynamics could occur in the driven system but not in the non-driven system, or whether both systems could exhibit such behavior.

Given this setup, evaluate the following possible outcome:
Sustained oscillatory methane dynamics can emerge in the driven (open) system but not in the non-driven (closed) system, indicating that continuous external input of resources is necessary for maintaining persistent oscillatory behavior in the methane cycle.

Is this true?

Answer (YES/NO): YES